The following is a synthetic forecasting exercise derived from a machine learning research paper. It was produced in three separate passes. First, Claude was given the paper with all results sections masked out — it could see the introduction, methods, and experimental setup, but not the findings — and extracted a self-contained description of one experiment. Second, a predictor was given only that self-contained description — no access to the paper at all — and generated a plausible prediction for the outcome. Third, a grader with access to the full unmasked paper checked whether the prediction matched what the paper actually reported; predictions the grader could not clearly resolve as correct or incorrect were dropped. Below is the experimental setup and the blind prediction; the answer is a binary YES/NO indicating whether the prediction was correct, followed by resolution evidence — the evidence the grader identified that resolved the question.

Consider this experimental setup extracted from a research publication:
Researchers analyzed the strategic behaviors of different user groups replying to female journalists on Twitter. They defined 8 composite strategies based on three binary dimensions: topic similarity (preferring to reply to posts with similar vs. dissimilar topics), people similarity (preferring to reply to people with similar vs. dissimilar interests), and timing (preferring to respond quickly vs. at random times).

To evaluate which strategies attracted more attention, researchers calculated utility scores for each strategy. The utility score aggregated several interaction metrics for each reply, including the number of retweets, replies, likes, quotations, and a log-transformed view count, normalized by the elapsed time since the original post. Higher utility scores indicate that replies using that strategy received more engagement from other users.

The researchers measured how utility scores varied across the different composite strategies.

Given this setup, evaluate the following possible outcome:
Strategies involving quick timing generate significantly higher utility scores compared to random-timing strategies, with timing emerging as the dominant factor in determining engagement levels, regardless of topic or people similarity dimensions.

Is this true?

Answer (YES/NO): NO